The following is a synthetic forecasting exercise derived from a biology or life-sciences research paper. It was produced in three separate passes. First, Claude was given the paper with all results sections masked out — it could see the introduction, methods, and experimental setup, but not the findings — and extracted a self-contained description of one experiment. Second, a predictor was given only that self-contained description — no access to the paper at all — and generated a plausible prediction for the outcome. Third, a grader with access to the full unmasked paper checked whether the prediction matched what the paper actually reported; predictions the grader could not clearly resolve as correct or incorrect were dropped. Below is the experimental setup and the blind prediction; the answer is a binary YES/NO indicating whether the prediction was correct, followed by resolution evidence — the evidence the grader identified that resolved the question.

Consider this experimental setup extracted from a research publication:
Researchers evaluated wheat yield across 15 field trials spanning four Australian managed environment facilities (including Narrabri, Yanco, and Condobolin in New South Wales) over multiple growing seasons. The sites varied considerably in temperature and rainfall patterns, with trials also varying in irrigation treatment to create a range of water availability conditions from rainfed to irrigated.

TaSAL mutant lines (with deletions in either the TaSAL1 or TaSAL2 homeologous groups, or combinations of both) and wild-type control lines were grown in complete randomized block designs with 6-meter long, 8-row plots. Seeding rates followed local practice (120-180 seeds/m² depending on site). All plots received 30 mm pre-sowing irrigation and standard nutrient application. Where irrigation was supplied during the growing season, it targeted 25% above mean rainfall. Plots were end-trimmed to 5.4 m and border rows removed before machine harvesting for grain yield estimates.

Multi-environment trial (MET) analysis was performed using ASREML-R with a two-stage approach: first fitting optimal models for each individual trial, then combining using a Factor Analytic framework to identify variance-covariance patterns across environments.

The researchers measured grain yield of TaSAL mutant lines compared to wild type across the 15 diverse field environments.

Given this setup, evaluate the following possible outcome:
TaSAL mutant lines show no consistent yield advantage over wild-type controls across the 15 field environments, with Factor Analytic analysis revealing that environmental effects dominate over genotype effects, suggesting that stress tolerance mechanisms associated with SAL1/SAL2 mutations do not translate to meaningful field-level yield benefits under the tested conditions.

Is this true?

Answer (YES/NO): NO